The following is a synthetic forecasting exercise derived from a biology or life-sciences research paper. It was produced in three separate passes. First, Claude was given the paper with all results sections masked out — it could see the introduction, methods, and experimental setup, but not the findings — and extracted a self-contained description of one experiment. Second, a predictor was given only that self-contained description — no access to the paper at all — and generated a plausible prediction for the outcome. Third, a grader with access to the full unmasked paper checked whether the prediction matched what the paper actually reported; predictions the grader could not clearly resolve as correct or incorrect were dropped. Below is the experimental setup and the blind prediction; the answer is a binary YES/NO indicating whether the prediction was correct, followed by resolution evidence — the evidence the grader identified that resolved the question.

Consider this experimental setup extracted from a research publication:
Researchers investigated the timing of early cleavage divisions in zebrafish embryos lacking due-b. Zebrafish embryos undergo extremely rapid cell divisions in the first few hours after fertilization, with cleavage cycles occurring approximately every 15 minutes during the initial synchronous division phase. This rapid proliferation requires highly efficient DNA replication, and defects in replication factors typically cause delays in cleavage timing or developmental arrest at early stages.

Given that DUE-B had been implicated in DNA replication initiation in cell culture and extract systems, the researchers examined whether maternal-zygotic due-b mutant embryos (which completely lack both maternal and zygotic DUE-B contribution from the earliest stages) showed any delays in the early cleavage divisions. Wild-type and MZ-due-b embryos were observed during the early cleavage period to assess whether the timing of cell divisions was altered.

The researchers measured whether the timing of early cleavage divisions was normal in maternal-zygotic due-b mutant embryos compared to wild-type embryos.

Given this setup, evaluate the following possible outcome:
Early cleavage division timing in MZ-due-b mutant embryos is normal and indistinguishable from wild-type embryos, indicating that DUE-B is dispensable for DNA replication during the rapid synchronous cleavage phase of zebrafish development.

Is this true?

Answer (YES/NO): YES